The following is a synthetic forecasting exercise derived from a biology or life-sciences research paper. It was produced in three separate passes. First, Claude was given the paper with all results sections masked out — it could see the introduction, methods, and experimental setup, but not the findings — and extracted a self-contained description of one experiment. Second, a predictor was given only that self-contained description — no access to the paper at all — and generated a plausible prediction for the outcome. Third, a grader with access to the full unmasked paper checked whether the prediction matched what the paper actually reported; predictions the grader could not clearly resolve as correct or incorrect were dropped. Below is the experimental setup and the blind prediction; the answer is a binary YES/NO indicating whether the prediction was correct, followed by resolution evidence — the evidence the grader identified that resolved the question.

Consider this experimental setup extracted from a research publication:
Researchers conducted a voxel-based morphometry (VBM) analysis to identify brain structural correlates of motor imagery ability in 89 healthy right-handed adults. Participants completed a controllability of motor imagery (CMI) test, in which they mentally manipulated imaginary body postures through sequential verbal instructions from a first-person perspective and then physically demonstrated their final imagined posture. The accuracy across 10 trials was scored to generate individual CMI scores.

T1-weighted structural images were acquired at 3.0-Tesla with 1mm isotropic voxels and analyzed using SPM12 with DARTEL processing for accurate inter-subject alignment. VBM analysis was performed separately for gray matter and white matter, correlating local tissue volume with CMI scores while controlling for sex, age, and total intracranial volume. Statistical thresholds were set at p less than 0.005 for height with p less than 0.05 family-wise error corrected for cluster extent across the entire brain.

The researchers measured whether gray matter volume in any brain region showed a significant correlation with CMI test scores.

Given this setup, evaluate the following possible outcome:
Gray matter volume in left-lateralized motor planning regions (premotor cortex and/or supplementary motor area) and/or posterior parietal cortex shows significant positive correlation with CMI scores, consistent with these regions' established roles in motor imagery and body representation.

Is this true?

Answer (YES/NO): NO